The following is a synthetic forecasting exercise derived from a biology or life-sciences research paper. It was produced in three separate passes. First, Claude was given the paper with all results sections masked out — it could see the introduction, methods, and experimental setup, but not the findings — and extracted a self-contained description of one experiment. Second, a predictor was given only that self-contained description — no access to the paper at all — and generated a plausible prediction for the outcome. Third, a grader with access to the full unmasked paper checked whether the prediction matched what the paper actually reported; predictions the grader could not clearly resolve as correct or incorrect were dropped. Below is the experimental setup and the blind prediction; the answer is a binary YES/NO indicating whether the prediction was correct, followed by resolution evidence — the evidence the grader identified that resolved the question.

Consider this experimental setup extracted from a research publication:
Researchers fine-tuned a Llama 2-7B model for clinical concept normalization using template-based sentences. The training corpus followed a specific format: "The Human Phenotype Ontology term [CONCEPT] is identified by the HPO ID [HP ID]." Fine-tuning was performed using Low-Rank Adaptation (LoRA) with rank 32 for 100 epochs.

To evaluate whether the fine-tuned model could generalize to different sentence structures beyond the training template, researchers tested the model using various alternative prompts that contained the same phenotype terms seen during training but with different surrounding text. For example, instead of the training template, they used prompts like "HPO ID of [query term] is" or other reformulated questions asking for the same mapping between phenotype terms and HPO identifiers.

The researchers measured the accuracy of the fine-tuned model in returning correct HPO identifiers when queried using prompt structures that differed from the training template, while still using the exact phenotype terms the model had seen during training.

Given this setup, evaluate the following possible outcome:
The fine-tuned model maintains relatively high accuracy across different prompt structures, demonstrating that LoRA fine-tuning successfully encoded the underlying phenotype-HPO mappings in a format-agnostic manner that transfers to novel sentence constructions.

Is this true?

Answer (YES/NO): NO